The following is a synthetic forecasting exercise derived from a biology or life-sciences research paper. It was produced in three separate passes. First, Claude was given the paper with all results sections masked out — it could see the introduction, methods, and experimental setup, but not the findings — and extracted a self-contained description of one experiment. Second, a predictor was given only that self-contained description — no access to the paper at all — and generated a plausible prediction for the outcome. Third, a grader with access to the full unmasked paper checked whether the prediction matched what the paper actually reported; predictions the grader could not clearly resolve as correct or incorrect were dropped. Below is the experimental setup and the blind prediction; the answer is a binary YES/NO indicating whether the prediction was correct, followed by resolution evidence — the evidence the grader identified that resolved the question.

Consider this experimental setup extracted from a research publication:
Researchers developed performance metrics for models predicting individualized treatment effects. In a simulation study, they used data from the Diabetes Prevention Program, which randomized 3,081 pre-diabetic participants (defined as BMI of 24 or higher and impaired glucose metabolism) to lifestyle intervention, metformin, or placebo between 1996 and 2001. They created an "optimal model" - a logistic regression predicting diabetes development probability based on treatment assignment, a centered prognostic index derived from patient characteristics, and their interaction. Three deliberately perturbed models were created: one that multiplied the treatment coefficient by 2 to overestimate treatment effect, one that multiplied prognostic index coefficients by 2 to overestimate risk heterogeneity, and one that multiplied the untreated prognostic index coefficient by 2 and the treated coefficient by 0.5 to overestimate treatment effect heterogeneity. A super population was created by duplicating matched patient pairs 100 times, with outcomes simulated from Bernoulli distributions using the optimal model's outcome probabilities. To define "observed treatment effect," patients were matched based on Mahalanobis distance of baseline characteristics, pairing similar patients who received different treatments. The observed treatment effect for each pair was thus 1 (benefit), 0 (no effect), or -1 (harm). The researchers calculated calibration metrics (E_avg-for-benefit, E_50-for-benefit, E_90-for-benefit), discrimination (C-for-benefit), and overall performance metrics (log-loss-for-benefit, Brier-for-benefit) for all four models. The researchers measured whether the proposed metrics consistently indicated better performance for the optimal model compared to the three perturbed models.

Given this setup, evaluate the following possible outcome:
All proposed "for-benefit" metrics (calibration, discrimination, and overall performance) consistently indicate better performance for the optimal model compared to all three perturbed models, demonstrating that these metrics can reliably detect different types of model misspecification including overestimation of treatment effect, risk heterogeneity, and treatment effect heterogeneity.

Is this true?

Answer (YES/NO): YES